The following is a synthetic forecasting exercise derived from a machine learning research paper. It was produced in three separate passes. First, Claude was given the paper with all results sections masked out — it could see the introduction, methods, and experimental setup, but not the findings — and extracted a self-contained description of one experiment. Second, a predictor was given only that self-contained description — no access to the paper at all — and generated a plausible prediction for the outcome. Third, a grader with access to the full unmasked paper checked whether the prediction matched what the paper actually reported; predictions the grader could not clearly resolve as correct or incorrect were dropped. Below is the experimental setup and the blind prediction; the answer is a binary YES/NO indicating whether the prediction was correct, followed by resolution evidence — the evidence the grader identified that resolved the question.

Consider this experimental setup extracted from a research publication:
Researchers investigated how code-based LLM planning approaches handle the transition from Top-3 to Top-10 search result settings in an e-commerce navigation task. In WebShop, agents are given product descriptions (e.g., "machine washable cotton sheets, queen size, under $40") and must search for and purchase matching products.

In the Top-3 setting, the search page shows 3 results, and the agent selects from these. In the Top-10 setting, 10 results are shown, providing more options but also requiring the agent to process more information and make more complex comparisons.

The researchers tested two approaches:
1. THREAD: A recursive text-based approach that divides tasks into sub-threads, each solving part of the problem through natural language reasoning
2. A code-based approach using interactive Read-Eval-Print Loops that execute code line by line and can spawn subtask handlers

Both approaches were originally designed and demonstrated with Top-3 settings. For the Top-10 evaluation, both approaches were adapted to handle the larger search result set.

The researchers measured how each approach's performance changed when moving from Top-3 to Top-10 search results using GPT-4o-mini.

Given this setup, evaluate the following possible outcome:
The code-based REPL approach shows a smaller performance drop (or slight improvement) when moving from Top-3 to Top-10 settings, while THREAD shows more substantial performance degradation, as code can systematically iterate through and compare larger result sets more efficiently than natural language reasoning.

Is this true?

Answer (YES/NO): YES